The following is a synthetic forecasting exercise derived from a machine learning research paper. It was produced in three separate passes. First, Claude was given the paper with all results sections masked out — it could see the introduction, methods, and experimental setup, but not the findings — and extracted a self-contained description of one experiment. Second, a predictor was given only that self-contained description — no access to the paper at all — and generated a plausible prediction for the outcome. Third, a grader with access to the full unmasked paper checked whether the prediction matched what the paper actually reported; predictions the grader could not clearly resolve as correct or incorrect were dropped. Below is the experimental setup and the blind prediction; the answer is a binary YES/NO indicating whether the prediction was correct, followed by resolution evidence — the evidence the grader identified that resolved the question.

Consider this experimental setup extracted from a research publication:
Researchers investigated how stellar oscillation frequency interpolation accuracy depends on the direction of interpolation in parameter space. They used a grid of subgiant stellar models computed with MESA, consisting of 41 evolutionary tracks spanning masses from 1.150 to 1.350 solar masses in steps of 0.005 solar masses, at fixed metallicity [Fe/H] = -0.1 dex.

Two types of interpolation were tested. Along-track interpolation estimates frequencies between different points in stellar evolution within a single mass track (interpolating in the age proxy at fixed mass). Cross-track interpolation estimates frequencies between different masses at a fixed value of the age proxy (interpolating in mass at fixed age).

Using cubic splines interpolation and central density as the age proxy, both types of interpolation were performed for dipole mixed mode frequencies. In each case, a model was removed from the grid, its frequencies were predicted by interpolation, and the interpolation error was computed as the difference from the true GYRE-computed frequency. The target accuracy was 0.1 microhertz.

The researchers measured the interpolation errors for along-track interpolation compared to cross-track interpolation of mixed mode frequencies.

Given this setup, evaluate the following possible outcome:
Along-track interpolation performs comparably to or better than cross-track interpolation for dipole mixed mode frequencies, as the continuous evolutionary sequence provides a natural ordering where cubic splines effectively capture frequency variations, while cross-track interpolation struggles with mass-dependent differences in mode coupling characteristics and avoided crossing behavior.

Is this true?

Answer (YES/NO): YES